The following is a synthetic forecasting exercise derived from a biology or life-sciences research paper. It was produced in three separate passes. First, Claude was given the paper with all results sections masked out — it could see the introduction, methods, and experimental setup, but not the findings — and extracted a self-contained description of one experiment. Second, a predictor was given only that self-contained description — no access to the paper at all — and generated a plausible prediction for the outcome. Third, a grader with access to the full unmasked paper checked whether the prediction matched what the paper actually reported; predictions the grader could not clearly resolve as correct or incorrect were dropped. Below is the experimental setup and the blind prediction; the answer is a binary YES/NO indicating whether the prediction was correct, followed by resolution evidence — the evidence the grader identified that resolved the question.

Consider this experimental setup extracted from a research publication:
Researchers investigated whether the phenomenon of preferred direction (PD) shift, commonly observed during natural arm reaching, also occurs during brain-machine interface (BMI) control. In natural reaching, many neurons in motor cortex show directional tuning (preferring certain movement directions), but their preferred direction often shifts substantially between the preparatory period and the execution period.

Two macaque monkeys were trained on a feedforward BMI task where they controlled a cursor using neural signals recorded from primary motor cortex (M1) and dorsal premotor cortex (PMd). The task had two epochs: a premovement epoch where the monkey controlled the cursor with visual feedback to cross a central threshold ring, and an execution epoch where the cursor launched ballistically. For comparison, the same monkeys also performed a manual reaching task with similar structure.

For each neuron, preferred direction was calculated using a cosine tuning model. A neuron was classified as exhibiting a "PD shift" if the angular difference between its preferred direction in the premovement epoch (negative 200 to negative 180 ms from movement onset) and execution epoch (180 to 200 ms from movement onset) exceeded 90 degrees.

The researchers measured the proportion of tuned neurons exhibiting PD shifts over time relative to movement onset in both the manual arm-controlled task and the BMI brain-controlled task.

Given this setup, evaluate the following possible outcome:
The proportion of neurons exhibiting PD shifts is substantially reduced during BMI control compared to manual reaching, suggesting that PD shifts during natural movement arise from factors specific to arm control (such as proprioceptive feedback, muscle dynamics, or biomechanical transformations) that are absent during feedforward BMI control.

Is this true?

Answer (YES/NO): NO